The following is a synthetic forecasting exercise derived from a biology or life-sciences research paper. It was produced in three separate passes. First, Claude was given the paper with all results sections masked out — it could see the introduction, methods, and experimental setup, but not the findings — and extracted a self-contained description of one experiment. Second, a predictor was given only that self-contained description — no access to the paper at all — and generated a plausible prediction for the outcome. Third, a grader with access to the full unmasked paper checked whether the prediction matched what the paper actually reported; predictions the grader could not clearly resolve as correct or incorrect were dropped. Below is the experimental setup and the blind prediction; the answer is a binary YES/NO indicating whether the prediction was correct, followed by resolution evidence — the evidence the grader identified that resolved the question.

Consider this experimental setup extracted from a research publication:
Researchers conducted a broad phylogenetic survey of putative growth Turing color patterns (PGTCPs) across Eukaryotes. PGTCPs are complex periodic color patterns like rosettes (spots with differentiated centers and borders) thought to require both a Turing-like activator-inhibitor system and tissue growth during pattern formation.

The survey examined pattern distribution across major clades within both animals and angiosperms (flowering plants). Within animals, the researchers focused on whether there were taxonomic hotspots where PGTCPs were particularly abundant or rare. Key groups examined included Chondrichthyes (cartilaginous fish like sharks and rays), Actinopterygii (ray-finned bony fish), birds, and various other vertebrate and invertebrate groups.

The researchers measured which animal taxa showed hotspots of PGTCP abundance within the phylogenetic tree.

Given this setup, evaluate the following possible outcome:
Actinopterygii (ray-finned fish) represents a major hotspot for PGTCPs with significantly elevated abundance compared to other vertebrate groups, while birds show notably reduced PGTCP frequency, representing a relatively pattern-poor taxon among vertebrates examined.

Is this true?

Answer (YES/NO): YES